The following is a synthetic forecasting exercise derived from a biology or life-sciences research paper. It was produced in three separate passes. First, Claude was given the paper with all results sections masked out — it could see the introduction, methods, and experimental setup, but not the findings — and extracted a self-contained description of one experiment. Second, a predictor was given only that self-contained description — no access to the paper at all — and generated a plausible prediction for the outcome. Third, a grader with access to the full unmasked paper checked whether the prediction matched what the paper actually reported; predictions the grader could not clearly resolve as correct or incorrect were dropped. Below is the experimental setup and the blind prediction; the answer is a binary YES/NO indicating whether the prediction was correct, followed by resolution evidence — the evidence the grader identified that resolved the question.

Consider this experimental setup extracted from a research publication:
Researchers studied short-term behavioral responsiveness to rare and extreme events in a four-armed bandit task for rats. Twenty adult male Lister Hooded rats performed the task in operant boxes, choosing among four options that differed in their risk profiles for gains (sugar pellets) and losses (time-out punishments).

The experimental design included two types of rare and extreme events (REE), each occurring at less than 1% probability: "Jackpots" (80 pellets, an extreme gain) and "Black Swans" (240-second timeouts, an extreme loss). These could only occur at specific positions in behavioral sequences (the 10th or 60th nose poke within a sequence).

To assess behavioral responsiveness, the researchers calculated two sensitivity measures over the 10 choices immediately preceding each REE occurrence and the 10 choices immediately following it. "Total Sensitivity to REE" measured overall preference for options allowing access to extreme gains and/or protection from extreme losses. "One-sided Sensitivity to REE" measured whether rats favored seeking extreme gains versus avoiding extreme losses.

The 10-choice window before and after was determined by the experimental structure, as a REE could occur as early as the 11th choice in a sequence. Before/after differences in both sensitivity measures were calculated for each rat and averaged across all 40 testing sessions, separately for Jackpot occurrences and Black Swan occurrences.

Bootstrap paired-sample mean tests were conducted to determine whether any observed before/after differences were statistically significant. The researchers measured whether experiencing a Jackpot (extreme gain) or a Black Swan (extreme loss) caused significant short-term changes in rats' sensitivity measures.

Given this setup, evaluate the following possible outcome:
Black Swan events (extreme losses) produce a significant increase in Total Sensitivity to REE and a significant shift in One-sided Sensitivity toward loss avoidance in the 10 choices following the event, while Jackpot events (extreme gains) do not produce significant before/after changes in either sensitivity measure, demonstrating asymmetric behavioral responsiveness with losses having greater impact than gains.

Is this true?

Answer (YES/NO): YES